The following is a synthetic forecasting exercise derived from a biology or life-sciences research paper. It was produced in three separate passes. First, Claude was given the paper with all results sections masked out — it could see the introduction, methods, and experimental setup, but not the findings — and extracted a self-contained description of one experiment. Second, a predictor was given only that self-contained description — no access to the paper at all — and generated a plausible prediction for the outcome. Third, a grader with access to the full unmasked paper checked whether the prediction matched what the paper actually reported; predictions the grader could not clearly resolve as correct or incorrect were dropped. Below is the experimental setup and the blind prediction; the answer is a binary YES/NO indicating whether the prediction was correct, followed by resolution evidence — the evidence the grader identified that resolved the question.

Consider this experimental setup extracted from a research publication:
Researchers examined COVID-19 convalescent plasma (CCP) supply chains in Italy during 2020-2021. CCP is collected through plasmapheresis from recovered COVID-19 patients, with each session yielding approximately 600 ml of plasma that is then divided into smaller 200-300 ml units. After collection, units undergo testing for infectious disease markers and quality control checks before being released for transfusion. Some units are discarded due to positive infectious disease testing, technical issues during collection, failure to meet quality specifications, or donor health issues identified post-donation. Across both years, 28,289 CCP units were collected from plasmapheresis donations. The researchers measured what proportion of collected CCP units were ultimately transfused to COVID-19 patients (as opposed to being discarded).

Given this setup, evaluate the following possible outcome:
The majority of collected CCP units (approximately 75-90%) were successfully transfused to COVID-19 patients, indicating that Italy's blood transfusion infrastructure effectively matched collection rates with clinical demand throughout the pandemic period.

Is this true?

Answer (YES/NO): NO